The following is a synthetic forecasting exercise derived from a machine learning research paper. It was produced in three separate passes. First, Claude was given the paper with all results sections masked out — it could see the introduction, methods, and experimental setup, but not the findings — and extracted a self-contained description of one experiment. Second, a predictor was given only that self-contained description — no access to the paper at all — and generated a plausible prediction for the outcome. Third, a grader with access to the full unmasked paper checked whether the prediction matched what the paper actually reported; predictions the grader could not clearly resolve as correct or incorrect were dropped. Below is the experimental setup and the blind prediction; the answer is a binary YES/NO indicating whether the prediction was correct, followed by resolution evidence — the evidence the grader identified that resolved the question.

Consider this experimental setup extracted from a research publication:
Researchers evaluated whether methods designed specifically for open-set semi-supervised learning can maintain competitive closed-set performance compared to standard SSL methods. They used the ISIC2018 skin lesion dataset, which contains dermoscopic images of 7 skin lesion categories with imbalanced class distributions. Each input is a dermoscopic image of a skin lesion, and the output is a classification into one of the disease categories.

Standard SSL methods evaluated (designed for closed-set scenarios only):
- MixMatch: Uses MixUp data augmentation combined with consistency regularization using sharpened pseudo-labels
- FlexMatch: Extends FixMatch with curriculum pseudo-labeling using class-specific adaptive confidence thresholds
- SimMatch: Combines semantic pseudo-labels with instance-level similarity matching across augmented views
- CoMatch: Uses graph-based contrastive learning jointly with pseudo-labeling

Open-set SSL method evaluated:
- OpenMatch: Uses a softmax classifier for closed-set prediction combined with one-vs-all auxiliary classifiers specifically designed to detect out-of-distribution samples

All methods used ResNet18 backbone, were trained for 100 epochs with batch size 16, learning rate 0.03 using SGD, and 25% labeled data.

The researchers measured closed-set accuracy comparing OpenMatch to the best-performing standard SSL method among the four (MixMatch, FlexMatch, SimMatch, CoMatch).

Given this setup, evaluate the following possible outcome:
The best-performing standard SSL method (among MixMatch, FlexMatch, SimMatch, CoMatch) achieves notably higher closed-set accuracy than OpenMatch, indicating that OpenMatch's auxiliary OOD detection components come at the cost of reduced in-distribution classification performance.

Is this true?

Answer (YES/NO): YES